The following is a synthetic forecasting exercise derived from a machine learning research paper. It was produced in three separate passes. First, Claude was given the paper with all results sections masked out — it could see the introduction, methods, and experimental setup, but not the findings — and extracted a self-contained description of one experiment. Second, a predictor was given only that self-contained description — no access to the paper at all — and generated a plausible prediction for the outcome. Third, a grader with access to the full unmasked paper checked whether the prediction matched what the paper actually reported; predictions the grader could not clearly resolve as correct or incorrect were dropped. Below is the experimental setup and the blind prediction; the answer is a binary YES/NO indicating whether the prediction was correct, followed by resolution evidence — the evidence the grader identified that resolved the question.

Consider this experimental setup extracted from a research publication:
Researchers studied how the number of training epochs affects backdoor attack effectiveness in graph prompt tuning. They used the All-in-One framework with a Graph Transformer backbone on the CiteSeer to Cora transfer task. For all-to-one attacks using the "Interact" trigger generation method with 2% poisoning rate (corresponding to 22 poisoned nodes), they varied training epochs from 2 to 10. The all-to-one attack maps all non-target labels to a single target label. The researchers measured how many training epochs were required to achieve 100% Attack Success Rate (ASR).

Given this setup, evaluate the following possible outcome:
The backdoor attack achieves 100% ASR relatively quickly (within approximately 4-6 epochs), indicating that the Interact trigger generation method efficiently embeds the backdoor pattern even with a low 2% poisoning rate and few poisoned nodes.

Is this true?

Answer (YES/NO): YES